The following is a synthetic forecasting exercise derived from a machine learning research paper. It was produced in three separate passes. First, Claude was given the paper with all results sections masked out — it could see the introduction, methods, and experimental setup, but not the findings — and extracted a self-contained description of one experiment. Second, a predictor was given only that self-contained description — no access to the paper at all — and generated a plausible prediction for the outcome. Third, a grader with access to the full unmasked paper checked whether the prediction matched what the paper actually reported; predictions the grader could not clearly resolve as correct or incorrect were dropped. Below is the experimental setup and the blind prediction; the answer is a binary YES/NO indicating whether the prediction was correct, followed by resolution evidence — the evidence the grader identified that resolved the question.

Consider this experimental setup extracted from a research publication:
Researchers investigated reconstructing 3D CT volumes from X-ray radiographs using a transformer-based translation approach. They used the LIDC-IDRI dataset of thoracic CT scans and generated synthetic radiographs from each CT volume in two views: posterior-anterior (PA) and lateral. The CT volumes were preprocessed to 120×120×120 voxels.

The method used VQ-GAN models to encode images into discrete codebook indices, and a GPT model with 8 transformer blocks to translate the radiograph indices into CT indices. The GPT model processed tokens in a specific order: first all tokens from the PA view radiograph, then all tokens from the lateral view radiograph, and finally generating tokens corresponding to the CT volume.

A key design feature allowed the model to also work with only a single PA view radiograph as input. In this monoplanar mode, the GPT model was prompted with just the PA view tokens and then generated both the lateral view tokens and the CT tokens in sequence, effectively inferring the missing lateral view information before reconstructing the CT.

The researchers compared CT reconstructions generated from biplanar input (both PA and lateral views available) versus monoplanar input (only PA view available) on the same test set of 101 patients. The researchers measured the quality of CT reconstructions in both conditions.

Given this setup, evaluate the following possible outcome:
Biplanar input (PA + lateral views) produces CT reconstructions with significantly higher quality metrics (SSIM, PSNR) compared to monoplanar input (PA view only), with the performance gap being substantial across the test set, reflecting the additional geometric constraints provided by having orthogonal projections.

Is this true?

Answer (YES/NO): NO